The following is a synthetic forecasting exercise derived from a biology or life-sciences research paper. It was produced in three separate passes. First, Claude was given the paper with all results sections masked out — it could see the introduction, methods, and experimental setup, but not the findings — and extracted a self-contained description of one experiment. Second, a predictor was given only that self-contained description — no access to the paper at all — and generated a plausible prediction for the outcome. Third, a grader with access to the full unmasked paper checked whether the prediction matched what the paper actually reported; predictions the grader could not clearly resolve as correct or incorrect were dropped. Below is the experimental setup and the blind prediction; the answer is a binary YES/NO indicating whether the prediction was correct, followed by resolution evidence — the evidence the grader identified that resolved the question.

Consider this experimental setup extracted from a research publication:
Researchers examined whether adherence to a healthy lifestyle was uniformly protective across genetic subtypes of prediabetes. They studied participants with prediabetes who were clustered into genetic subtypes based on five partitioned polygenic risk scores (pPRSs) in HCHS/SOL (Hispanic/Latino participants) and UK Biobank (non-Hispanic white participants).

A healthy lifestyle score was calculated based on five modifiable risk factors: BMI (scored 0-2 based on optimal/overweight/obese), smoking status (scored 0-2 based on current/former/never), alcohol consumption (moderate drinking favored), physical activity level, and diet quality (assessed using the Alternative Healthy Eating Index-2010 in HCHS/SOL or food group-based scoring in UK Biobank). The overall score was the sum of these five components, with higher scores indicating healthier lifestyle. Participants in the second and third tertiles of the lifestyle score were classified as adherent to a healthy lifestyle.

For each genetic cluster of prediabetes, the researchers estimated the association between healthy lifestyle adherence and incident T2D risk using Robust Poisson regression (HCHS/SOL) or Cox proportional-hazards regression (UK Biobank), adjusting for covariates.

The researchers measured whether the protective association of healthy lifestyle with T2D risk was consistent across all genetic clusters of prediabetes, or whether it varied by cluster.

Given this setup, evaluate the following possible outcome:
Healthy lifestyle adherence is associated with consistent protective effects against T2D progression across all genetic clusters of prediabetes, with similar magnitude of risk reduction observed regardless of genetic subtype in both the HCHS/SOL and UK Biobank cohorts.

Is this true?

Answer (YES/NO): NO